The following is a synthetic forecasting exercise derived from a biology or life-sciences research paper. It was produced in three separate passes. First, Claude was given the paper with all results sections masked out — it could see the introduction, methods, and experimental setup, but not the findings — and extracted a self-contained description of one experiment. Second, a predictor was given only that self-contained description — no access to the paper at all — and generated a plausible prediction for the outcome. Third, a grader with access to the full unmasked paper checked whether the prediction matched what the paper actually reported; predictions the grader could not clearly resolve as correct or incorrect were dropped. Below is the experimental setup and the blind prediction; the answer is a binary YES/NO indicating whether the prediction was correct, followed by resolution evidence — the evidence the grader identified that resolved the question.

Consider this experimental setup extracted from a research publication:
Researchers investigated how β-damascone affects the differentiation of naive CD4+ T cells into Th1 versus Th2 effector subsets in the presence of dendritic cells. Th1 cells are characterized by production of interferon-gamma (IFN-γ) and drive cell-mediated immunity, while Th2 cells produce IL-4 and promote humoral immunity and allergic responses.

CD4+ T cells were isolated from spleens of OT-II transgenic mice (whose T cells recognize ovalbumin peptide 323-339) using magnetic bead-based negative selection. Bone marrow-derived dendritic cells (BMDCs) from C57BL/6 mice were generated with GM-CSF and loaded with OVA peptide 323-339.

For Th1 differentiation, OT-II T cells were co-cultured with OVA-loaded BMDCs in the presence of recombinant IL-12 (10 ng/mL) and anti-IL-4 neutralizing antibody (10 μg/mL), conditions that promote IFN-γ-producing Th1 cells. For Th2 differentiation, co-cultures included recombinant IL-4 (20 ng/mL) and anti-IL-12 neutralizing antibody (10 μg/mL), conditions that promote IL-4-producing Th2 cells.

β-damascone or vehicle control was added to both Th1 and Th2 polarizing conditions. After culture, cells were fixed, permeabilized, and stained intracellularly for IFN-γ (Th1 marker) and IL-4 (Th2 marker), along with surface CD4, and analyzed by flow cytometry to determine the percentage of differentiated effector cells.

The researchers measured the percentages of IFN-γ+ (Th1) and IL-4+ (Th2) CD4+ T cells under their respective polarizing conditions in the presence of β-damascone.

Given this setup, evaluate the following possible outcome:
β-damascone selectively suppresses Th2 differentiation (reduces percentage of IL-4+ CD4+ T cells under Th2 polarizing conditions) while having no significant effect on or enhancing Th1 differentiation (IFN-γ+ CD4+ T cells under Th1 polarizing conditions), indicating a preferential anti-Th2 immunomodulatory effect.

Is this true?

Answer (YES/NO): NO